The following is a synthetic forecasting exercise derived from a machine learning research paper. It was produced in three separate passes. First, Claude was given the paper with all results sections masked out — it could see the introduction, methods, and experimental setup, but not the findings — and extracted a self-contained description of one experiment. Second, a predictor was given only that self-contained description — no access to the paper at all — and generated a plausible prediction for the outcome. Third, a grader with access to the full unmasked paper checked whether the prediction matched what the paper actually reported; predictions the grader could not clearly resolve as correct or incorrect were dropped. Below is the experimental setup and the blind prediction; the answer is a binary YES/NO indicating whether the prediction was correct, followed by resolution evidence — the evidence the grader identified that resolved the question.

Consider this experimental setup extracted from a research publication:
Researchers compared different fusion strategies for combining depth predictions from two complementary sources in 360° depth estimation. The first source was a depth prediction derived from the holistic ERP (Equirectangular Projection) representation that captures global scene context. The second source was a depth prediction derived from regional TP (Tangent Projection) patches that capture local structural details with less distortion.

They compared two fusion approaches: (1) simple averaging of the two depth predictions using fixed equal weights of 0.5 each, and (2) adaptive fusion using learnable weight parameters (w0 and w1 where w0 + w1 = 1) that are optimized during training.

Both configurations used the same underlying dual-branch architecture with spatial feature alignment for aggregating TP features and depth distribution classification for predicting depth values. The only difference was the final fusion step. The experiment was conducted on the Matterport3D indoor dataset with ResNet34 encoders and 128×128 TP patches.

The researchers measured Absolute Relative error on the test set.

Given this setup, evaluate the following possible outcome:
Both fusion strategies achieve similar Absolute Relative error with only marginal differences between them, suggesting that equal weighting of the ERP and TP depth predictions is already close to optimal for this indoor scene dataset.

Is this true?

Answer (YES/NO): YES